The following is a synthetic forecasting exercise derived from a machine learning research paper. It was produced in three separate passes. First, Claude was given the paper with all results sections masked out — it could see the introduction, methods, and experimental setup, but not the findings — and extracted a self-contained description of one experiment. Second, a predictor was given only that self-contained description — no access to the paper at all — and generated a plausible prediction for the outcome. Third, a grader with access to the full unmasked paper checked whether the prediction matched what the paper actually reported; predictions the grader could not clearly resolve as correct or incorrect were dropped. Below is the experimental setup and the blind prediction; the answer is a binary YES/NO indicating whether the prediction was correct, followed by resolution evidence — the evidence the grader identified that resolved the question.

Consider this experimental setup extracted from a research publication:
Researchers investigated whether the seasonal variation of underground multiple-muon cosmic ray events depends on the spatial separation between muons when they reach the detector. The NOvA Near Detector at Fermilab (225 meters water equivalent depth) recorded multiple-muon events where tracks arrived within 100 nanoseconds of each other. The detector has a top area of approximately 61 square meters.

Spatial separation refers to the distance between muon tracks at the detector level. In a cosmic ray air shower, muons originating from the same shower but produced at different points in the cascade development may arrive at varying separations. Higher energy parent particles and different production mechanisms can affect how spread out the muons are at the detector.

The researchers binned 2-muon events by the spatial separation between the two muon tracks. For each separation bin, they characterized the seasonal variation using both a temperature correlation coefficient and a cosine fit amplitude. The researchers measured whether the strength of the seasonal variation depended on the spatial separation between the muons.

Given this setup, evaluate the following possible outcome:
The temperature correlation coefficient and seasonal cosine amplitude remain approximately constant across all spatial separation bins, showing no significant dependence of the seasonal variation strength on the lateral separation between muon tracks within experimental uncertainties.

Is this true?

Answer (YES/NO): YES